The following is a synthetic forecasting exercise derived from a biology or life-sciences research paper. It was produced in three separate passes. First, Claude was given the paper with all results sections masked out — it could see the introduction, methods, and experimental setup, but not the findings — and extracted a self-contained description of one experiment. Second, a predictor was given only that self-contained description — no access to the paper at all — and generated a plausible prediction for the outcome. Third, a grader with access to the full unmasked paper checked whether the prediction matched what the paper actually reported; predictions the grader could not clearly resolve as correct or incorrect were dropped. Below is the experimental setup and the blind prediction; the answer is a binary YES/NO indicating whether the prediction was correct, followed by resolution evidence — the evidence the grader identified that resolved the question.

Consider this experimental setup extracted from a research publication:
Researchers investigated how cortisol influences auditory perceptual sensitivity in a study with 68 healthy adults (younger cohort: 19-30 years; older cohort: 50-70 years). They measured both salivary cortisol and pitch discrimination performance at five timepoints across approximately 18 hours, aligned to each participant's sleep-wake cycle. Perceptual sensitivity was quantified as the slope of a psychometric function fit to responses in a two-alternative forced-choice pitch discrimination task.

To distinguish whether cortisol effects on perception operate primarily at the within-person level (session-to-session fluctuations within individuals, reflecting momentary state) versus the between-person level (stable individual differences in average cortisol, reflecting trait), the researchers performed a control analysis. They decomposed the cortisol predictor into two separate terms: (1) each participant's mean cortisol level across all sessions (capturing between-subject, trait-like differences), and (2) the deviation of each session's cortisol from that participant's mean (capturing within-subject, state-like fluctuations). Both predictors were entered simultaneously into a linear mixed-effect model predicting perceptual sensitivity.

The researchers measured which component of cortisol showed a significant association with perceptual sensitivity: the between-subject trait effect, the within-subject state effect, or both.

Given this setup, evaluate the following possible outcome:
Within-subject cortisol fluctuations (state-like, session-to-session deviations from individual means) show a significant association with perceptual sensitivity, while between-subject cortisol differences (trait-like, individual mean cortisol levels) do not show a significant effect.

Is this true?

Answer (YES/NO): YES